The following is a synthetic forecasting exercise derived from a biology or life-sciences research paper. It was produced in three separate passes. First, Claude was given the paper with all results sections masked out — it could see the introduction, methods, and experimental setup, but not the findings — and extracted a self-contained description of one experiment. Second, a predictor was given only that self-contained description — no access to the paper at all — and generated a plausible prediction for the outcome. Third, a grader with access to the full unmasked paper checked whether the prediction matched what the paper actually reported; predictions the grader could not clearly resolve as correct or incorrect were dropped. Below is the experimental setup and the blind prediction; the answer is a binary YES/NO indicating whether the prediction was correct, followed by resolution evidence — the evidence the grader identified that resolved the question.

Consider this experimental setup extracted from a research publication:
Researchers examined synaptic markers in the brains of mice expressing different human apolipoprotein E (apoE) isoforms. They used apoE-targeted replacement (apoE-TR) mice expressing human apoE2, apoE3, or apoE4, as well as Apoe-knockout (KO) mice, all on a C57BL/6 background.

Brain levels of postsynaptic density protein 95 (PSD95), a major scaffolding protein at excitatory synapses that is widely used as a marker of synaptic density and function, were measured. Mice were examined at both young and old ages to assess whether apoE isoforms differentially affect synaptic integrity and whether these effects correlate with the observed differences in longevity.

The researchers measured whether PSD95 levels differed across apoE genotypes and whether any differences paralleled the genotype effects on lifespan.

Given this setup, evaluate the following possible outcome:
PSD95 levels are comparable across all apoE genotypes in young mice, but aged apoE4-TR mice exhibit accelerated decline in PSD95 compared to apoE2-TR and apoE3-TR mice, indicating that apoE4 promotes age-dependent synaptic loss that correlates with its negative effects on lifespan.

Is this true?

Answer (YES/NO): NO